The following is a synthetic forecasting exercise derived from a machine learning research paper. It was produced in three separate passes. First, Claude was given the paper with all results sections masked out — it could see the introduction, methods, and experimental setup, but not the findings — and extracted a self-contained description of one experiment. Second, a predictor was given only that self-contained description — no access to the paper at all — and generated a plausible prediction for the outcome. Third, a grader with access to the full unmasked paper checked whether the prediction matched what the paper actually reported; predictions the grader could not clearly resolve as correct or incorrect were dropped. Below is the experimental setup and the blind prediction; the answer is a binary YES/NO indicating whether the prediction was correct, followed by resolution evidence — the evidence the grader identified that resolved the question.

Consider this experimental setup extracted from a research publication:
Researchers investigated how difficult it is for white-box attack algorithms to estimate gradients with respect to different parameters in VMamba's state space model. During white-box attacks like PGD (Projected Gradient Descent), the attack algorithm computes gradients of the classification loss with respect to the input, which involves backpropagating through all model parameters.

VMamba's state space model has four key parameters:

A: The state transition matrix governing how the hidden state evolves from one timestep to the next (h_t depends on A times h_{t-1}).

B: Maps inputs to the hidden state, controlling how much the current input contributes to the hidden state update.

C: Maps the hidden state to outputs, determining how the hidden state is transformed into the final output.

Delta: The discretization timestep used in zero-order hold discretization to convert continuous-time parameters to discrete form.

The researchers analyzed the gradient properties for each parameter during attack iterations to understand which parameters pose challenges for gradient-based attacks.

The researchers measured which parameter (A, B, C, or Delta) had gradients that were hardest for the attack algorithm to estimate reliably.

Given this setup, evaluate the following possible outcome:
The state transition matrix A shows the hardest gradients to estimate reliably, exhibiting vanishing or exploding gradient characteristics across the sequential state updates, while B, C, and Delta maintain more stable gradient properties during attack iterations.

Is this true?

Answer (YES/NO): YES